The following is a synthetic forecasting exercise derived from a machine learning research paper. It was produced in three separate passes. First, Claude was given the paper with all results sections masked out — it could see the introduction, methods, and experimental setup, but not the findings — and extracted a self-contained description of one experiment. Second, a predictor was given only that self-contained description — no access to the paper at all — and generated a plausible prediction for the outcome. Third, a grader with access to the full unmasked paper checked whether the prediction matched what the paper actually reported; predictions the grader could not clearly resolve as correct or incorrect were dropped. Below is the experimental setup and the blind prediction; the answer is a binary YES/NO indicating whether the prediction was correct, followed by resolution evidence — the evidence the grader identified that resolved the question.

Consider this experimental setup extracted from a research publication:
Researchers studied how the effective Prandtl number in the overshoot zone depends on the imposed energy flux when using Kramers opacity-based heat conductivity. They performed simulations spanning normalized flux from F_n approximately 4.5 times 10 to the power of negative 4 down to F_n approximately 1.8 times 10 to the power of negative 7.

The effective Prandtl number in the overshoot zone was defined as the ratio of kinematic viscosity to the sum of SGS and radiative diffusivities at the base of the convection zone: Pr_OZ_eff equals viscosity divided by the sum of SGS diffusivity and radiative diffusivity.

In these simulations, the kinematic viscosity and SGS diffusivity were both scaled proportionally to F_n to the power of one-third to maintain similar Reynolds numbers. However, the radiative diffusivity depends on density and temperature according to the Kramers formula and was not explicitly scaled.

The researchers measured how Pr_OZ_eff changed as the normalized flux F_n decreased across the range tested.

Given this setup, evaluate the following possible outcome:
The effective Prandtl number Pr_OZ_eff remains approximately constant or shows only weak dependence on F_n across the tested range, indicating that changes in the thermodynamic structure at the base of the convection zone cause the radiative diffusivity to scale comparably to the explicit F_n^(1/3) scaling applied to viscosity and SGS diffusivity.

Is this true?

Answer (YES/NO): NO